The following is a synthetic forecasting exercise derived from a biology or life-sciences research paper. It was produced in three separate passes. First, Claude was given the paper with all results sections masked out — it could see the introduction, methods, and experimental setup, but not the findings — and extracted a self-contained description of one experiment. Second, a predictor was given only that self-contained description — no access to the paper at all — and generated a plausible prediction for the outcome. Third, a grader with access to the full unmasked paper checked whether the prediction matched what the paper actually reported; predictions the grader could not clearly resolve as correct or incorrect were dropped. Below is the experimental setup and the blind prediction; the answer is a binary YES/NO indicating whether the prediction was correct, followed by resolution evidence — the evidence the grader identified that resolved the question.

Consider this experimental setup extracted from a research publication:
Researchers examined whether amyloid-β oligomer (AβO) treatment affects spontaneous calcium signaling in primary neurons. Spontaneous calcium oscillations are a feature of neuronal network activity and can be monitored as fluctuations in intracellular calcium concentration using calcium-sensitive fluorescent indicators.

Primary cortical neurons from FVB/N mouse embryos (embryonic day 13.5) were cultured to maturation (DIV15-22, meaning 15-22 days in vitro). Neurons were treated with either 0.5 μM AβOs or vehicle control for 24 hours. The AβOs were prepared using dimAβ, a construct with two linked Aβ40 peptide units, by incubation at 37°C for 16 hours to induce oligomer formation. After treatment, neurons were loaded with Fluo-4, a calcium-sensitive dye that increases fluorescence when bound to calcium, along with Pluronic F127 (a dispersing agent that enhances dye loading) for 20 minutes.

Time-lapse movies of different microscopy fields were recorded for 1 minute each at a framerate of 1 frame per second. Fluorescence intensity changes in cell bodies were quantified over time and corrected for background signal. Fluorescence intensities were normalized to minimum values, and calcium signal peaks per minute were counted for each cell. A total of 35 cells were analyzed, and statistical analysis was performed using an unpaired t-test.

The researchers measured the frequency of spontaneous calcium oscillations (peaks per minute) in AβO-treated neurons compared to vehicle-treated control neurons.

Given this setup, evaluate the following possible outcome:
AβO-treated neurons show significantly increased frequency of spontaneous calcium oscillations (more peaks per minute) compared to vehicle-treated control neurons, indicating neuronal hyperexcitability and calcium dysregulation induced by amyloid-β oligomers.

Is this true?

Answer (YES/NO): NO